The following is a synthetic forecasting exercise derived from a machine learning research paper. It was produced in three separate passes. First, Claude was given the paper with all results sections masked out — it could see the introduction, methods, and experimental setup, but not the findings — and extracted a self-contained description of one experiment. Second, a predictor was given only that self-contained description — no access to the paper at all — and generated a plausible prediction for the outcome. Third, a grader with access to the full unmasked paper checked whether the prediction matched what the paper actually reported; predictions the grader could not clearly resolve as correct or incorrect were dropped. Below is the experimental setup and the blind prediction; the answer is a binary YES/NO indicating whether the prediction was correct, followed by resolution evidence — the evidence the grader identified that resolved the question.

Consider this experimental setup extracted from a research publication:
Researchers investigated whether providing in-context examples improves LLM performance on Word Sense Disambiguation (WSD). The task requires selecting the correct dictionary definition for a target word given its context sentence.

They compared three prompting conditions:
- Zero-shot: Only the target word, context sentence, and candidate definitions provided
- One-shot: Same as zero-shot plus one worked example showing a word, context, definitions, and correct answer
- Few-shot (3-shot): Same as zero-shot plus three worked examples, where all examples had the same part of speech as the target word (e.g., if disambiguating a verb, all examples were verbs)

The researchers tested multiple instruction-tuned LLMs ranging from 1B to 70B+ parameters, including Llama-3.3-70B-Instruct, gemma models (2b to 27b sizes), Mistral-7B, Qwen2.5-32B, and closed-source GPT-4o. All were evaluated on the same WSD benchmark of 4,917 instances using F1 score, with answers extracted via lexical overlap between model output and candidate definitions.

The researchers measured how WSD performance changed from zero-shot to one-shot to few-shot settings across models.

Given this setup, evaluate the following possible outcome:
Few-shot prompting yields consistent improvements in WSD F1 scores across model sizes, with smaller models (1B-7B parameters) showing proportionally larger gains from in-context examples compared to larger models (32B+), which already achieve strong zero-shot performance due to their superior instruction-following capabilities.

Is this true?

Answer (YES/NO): NO